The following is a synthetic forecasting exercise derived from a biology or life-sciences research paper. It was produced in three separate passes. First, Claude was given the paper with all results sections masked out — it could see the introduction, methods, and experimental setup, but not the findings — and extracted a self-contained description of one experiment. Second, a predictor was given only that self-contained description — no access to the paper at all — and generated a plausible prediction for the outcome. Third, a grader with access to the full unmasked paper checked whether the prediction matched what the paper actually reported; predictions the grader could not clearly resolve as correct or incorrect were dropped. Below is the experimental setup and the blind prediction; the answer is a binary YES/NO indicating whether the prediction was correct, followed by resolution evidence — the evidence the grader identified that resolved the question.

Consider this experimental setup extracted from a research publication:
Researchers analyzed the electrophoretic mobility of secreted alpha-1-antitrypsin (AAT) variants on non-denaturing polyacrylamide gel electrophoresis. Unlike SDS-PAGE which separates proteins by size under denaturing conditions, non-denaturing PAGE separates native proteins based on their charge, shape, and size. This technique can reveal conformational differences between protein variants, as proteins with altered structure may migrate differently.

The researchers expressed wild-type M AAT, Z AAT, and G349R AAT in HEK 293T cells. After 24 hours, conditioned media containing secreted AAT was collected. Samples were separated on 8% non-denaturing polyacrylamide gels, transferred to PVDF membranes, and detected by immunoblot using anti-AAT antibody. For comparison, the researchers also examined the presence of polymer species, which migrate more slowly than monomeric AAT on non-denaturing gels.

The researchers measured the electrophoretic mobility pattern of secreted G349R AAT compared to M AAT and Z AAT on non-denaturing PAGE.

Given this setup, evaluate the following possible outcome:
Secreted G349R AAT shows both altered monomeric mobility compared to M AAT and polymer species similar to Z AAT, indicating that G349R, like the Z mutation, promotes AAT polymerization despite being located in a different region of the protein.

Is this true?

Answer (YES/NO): NO